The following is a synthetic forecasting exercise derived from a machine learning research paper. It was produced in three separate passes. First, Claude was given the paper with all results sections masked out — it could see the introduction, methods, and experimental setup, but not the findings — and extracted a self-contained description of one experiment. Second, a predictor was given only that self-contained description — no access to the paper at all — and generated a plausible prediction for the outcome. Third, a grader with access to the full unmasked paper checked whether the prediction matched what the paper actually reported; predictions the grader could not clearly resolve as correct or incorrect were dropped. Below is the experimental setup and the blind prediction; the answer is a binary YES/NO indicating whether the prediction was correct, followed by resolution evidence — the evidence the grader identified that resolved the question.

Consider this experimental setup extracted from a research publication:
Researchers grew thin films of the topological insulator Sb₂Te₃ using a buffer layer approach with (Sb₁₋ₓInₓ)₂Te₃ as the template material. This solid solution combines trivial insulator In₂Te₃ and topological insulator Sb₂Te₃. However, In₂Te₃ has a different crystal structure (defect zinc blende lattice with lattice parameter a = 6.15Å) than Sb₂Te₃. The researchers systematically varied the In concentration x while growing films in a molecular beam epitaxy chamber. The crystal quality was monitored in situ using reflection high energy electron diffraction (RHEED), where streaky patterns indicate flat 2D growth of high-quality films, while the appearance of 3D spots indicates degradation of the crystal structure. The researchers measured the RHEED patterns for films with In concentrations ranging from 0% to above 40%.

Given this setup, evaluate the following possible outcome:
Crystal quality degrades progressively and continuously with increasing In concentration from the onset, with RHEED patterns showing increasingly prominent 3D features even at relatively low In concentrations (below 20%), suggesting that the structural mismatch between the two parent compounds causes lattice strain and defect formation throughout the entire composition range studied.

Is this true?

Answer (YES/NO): NO